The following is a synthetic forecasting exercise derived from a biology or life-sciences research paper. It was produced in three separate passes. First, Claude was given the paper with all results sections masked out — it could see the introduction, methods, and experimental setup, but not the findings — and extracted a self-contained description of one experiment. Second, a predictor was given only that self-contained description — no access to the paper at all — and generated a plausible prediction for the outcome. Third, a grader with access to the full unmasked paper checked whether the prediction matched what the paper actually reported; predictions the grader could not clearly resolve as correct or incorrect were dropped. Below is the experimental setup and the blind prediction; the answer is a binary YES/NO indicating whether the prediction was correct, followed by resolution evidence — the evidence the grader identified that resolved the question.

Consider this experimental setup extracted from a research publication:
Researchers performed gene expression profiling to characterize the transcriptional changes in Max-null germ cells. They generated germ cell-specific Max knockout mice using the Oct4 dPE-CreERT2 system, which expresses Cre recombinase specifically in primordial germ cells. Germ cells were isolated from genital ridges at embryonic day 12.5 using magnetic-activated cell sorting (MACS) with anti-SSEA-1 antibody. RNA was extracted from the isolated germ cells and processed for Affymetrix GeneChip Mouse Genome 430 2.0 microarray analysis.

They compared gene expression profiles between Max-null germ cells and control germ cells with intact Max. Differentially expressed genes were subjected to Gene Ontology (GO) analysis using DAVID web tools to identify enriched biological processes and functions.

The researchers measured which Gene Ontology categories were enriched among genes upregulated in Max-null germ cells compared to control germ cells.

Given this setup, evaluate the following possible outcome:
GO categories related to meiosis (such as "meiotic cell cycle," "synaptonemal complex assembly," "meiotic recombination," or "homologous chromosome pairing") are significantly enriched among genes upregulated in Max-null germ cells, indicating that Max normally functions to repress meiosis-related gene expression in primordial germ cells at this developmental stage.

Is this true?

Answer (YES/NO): YES